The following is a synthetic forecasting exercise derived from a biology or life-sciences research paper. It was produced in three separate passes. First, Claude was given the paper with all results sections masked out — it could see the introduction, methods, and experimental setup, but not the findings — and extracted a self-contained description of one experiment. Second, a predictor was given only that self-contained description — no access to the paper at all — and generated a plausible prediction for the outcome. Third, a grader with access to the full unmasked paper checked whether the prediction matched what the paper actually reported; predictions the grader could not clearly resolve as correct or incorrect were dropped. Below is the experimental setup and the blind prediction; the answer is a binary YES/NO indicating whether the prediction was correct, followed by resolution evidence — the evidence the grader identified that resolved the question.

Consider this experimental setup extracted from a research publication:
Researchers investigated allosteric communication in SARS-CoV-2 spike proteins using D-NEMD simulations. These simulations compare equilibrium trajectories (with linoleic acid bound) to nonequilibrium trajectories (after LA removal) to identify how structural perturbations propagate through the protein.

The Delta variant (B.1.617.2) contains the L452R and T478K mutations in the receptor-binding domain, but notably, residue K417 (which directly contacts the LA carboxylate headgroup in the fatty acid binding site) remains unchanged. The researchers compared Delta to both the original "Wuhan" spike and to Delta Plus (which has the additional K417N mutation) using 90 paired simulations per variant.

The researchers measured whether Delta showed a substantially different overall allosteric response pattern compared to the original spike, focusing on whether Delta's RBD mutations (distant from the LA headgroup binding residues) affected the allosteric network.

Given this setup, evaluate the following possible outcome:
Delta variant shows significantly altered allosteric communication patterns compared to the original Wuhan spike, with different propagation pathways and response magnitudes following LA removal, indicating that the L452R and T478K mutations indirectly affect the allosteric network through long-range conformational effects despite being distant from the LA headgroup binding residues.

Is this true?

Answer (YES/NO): NO